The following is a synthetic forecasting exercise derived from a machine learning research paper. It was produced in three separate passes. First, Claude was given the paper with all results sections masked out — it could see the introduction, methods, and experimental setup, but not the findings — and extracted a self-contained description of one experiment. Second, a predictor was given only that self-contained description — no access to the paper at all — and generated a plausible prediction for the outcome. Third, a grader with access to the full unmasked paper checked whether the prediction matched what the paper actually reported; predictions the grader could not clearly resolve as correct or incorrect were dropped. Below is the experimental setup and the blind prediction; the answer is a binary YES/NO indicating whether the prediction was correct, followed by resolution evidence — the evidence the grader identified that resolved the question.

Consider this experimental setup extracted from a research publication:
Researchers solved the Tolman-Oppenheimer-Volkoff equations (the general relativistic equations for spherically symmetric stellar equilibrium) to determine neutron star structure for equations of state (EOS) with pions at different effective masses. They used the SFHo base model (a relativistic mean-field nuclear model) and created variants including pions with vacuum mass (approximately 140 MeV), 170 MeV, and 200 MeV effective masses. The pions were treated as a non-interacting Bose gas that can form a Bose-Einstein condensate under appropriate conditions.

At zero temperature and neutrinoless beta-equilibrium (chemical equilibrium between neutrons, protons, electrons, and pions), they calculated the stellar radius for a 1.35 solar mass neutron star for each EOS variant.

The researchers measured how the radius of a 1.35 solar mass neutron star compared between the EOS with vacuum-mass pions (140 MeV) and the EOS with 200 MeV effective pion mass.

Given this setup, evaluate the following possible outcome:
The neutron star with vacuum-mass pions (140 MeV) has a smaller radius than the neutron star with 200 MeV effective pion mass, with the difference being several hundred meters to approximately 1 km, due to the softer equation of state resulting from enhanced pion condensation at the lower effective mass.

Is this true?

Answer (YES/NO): NO